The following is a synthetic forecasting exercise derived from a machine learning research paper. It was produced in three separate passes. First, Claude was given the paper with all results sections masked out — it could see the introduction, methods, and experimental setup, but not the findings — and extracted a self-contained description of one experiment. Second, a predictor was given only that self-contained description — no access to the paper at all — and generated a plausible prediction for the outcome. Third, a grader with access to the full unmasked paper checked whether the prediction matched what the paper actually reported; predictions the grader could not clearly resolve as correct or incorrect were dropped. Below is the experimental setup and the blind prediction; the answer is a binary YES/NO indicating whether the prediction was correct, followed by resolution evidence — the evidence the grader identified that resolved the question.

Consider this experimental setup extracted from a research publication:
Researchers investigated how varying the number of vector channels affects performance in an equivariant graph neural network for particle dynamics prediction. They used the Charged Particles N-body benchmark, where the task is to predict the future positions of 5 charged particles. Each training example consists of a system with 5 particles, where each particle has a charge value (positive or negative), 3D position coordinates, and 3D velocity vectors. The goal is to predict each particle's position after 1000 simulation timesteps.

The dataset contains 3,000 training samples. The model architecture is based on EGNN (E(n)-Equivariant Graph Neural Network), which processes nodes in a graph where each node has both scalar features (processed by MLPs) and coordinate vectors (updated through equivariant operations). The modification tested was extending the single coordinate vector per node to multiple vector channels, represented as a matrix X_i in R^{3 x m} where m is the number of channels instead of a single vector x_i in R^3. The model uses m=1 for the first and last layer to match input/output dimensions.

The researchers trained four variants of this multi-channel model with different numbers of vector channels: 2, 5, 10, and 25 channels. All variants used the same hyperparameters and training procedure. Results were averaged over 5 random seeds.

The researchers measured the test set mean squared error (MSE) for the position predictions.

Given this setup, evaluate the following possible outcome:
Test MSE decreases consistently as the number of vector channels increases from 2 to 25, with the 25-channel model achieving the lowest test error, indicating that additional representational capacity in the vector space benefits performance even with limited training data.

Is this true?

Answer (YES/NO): NO